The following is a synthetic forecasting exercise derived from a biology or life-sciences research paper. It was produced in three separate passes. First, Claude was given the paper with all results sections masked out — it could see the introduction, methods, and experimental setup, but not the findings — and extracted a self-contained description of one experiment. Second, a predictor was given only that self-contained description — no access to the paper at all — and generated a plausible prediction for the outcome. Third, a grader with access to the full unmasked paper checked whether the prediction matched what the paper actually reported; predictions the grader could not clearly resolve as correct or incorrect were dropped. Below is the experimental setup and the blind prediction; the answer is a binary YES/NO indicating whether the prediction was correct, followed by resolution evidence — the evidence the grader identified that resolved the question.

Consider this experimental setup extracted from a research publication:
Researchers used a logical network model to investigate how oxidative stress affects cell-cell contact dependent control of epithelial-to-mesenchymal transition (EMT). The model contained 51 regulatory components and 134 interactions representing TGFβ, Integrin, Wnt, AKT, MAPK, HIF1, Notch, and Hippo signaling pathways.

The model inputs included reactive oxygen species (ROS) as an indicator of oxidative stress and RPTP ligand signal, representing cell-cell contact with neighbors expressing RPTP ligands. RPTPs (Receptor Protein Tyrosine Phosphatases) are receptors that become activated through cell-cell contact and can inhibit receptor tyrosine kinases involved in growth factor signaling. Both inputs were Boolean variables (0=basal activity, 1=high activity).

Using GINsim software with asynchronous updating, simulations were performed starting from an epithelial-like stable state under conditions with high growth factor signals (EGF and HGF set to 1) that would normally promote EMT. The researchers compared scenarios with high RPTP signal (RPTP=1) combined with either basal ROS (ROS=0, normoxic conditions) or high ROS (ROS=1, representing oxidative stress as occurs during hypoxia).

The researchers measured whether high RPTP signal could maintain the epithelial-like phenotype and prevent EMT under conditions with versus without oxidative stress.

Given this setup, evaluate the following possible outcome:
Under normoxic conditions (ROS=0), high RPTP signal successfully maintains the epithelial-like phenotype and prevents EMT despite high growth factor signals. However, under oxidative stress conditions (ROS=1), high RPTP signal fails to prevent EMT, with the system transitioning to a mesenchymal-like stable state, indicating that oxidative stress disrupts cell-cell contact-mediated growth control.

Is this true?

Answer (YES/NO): YES